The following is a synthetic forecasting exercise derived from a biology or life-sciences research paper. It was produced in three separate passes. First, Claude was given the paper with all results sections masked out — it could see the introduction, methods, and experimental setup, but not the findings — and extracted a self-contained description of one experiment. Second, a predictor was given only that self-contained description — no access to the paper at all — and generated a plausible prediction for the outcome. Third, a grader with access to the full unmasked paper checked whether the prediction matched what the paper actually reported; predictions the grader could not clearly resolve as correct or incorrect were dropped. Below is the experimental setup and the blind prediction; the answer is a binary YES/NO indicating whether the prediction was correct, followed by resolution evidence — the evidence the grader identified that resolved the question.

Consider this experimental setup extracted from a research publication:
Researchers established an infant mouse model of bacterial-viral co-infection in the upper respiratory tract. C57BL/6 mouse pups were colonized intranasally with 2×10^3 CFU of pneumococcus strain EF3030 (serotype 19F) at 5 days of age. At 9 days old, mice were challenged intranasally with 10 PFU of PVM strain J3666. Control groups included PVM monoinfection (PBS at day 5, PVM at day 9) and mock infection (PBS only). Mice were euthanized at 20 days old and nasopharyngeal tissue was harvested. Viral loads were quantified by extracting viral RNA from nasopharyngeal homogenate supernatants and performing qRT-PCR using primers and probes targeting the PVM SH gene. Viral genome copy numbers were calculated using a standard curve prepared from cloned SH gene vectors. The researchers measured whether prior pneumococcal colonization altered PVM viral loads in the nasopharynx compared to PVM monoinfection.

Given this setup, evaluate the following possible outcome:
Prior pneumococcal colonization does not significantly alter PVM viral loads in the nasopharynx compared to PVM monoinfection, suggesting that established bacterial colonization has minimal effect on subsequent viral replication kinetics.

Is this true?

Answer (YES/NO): NO